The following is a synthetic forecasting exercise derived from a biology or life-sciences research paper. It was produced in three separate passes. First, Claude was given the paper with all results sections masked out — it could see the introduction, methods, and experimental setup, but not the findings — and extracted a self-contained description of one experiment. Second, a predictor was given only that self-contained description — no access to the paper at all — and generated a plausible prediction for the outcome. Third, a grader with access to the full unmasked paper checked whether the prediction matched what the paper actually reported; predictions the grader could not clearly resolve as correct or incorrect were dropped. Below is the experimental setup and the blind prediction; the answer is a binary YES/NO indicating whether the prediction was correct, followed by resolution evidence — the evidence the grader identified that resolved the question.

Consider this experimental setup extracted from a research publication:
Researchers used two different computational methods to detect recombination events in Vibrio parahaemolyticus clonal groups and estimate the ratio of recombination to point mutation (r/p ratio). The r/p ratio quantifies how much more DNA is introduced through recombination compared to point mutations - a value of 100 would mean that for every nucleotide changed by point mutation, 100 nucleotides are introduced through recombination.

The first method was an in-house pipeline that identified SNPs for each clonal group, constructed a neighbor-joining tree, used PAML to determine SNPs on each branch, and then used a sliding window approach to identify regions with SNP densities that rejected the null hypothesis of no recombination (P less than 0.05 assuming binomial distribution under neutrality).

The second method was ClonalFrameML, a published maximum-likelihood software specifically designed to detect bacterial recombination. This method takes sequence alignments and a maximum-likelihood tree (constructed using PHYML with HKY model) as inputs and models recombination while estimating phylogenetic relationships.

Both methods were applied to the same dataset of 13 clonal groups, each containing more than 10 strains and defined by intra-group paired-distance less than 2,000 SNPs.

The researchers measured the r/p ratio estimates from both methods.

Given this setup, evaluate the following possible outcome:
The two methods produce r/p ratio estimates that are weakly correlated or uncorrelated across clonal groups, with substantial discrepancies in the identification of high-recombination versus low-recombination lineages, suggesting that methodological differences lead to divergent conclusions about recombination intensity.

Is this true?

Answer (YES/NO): NO